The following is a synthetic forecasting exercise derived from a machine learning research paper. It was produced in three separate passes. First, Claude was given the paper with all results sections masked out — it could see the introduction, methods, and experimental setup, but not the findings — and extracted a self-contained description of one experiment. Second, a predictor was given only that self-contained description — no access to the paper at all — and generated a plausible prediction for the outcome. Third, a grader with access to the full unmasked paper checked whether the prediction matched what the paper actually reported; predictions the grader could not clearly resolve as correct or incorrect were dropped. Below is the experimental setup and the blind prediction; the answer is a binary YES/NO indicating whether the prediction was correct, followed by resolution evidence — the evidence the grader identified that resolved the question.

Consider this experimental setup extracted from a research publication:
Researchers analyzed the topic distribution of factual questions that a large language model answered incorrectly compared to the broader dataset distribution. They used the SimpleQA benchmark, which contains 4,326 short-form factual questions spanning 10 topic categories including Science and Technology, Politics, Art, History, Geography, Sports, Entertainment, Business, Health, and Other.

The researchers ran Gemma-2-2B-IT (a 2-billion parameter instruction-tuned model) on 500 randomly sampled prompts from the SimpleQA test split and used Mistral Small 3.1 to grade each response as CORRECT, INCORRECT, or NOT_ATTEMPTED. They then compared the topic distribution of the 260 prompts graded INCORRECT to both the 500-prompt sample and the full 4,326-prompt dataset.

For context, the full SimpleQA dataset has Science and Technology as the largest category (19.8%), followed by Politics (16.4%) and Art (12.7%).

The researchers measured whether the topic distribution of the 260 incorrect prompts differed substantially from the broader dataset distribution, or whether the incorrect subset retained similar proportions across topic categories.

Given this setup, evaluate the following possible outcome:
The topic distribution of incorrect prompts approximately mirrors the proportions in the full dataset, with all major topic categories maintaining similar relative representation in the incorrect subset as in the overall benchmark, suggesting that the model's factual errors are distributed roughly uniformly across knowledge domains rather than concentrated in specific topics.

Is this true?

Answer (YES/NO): YES